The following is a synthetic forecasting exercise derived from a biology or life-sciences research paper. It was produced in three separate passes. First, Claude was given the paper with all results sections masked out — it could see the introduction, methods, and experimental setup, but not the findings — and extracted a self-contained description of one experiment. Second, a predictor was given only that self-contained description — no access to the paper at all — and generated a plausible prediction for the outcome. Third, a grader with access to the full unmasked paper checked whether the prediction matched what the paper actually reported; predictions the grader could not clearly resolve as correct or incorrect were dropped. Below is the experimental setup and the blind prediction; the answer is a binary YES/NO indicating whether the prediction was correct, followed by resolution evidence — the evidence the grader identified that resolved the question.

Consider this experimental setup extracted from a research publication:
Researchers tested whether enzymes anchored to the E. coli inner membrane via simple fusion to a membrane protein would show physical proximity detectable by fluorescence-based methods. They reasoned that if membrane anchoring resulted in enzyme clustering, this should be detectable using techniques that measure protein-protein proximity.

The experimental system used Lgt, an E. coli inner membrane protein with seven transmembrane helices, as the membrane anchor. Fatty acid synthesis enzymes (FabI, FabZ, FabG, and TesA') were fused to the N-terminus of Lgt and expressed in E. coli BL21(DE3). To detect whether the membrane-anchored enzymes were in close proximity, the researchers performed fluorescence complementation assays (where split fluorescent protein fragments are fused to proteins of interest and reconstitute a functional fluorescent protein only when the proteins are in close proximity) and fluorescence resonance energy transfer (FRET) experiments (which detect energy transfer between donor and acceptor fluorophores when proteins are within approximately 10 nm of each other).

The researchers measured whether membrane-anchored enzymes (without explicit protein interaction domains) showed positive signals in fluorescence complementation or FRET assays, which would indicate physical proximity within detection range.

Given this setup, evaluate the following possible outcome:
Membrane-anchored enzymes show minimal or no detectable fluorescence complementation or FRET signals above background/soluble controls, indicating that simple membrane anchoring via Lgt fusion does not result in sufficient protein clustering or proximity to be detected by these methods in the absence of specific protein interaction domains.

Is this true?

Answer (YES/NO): YES